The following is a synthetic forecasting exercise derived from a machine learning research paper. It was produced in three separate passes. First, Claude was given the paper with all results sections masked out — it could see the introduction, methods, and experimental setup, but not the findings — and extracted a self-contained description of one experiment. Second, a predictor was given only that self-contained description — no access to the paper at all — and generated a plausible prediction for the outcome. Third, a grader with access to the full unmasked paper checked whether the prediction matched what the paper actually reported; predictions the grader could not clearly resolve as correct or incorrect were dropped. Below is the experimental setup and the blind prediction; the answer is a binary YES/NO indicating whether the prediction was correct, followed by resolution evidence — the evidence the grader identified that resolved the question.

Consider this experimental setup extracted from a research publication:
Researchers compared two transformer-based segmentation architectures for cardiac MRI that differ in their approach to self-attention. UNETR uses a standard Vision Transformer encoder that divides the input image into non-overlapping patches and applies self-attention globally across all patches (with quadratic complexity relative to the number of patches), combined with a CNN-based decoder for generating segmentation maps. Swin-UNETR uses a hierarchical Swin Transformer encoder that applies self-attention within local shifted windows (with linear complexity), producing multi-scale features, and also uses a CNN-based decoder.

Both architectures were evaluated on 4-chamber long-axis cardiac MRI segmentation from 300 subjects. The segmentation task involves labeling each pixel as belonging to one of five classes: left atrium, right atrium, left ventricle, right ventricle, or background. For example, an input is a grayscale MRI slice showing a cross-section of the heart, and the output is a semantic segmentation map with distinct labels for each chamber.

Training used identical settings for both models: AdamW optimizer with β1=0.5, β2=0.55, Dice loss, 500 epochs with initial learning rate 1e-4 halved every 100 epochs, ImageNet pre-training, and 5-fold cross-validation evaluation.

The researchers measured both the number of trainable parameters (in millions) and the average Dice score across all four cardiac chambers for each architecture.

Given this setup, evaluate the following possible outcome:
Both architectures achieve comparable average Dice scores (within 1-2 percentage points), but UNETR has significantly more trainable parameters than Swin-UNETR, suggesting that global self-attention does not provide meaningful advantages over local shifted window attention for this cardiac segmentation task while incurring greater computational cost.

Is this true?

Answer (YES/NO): YES